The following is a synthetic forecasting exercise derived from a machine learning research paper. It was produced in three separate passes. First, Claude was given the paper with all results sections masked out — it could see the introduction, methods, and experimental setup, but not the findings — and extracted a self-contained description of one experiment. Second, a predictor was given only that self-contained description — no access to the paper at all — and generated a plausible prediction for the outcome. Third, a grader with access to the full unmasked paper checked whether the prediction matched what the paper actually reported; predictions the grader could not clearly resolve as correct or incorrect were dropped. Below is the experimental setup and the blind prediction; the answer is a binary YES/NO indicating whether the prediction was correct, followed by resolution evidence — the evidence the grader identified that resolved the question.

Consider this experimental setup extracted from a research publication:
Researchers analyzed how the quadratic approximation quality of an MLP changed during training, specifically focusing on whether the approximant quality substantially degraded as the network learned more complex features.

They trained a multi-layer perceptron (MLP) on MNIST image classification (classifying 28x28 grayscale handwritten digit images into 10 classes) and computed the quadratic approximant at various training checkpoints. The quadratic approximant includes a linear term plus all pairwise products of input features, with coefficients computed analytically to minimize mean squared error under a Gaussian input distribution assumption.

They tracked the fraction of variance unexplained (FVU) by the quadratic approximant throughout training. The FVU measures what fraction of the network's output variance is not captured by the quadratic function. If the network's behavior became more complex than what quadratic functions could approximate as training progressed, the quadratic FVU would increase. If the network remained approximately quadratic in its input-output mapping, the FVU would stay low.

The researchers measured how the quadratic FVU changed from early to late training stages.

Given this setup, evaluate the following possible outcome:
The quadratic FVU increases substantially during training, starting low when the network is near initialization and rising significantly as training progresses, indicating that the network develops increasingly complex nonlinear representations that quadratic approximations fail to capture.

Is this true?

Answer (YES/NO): NO